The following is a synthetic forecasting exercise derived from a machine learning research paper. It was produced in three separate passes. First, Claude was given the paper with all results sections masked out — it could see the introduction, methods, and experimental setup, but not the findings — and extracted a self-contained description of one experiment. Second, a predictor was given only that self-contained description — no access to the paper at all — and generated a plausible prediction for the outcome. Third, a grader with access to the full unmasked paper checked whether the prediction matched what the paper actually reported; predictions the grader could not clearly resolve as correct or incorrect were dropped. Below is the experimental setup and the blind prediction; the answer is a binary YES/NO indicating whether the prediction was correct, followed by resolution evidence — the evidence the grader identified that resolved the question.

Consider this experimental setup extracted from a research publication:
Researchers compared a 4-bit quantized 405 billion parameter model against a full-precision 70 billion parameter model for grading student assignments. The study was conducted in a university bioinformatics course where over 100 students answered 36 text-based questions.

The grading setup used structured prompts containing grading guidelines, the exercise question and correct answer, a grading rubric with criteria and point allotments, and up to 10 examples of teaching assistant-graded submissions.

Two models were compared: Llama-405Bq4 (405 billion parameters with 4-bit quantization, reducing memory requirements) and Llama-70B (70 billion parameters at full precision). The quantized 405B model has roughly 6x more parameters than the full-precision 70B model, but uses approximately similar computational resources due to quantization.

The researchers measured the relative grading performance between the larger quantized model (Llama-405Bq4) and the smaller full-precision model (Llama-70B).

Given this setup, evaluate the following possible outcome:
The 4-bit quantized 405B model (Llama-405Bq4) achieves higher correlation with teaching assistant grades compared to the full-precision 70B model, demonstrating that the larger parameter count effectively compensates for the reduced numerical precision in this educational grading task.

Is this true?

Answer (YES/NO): YES